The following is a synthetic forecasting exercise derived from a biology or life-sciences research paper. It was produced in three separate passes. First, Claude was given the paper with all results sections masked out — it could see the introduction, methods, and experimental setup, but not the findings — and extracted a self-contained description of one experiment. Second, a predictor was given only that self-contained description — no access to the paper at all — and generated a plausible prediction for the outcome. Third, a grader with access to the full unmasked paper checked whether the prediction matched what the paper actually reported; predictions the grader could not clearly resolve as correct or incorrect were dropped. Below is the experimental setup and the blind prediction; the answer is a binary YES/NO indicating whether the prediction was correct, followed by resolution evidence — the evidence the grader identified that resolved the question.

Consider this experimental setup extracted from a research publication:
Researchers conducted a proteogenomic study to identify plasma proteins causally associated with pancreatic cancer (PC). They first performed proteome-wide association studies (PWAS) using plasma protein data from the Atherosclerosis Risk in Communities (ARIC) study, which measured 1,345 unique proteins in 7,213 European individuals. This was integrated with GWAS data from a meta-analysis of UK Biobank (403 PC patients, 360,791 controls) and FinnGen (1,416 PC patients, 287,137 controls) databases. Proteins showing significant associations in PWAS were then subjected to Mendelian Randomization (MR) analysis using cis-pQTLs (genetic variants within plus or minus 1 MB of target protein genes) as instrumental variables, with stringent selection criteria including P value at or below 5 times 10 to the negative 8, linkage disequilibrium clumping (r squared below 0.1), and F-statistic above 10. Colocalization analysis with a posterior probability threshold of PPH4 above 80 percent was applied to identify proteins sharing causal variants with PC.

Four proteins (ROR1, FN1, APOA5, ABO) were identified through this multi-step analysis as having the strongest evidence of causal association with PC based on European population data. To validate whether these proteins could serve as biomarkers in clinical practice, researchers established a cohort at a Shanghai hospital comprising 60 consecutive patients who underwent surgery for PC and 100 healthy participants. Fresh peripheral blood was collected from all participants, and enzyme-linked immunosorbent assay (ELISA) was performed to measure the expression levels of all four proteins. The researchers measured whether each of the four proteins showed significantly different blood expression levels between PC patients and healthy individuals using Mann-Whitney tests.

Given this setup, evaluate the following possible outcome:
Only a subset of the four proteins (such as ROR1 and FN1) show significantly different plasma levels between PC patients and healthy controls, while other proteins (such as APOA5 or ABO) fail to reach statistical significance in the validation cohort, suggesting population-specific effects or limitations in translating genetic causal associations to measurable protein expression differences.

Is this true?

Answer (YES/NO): NO